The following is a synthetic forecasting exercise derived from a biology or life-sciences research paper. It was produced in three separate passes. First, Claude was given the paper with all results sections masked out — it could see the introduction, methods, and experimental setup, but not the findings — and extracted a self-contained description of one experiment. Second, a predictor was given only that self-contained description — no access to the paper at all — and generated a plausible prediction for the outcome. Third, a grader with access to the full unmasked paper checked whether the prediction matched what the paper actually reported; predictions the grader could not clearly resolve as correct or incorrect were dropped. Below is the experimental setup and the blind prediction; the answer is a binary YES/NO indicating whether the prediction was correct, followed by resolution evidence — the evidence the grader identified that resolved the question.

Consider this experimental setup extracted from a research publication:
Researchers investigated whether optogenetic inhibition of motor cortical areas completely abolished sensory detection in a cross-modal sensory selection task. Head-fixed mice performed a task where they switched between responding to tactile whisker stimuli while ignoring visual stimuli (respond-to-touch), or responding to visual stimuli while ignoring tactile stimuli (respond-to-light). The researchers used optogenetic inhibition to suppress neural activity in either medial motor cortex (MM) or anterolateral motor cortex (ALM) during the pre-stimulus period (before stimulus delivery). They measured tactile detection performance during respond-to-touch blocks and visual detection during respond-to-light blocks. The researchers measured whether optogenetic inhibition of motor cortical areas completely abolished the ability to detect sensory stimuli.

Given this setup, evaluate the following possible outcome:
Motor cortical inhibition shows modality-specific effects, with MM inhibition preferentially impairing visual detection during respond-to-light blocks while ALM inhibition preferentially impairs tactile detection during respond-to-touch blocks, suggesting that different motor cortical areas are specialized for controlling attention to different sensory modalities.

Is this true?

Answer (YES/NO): NO